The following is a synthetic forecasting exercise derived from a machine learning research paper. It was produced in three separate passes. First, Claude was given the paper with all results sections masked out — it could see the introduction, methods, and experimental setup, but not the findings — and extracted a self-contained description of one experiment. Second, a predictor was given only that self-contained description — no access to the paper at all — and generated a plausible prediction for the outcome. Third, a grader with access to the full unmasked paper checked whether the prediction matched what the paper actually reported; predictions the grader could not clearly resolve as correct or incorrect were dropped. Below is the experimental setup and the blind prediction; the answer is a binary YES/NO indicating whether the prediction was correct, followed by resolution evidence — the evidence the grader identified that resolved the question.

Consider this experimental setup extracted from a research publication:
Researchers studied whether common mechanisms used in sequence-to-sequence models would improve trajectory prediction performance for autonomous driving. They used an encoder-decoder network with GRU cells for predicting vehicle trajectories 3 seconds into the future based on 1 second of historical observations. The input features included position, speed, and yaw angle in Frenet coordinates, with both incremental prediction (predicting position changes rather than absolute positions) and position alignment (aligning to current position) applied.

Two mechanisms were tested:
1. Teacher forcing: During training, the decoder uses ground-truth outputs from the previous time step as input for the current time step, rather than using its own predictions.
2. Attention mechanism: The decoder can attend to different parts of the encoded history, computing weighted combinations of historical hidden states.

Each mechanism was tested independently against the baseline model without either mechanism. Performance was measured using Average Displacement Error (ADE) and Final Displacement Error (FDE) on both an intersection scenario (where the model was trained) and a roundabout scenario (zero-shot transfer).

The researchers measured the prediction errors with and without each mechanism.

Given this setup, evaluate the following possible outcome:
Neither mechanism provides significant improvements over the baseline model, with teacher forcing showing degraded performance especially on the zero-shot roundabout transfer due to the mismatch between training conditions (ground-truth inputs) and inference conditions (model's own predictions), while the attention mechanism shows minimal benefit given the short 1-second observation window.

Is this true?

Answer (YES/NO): NO